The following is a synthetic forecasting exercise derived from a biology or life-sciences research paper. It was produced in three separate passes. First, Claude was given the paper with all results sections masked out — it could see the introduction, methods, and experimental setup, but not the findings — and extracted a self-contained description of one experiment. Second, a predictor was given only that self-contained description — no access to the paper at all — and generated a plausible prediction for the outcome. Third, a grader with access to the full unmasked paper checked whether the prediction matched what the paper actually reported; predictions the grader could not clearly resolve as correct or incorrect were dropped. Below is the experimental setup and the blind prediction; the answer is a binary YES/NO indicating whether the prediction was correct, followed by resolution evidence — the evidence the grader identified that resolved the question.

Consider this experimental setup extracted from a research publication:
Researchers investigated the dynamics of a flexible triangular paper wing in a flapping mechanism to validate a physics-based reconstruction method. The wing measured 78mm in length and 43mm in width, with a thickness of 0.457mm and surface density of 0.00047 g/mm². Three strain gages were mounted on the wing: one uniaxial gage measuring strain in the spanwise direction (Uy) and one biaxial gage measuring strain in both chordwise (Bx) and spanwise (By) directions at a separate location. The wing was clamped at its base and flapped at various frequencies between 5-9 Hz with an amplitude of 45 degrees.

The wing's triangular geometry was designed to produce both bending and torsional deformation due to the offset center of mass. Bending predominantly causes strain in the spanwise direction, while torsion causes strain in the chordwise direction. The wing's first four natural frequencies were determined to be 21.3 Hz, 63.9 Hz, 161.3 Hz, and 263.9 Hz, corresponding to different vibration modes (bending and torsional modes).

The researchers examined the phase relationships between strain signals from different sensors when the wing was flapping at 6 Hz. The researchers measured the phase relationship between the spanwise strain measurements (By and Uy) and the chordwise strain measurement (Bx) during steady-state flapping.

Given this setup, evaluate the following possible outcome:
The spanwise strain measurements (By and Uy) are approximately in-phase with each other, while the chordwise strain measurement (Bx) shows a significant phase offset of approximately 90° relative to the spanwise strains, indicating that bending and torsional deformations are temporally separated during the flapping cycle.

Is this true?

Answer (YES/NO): NO